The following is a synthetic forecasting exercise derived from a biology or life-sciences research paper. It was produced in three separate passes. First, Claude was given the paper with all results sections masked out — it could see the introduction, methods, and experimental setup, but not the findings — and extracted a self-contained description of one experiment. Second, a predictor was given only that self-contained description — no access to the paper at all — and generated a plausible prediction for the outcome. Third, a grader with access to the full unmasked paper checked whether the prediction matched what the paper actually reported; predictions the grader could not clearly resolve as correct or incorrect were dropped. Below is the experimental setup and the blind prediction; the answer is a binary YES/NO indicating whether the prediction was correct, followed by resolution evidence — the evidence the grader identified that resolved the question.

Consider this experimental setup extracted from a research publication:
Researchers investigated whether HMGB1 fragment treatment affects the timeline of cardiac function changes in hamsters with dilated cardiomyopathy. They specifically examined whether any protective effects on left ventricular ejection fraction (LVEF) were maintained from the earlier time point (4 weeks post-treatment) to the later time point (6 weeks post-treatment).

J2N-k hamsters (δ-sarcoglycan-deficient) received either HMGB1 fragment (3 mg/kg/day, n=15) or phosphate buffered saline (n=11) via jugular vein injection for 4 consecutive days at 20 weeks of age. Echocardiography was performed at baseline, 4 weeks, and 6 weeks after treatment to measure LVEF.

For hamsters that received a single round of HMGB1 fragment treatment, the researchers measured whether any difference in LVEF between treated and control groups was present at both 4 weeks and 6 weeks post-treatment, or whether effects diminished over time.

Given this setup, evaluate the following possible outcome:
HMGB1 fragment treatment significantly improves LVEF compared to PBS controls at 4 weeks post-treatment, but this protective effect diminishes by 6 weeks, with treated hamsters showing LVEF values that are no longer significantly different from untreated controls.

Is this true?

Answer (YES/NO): NO